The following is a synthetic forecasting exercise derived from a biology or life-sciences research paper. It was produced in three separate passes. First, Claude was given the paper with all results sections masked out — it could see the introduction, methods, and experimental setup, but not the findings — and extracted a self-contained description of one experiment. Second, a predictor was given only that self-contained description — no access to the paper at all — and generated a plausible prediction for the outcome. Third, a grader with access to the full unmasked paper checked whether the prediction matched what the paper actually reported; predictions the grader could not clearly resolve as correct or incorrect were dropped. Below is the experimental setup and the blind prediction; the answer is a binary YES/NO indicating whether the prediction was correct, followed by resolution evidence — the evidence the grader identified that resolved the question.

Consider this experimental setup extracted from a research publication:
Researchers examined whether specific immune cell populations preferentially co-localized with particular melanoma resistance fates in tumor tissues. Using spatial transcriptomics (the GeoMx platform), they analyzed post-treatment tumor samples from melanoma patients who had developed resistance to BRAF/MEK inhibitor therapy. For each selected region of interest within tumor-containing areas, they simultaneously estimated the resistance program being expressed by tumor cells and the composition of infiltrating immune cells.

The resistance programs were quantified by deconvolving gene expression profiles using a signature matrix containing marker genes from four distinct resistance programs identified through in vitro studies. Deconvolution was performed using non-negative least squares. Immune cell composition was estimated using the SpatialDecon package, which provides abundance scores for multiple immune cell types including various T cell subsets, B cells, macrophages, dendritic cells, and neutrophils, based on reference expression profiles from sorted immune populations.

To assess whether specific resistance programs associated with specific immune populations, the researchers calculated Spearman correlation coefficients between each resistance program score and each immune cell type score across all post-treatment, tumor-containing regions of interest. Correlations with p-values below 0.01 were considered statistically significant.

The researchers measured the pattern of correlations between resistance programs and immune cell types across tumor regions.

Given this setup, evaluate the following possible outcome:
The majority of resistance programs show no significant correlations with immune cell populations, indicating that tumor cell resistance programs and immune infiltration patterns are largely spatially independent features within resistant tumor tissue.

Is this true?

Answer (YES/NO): NO